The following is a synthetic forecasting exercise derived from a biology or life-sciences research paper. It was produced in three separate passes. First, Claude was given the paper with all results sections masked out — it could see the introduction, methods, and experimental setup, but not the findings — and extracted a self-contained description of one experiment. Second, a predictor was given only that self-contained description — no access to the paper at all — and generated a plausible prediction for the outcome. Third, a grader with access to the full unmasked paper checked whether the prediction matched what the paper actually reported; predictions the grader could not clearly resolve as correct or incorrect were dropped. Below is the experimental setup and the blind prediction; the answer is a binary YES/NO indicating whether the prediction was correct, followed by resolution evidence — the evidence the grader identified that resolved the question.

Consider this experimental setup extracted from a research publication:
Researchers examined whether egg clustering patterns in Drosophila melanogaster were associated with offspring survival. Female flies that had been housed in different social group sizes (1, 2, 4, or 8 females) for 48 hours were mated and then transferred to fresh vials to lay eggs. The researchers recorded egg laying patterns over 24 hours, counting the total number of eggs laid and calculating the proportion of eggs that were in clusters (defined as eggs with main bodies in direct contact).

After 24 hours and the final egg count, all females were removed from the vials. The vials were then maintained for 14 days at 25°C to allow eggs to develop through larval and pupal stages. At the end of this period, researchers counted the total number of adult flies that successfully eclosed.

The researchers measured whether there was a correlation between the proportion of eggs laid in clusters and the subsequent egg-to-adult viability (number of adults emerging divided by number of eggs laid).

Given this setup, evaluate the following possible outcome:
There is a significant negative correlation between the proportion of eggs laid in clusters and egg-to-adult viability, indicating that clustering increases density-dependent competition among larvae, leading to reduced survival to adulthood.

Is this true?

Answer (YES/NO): NO